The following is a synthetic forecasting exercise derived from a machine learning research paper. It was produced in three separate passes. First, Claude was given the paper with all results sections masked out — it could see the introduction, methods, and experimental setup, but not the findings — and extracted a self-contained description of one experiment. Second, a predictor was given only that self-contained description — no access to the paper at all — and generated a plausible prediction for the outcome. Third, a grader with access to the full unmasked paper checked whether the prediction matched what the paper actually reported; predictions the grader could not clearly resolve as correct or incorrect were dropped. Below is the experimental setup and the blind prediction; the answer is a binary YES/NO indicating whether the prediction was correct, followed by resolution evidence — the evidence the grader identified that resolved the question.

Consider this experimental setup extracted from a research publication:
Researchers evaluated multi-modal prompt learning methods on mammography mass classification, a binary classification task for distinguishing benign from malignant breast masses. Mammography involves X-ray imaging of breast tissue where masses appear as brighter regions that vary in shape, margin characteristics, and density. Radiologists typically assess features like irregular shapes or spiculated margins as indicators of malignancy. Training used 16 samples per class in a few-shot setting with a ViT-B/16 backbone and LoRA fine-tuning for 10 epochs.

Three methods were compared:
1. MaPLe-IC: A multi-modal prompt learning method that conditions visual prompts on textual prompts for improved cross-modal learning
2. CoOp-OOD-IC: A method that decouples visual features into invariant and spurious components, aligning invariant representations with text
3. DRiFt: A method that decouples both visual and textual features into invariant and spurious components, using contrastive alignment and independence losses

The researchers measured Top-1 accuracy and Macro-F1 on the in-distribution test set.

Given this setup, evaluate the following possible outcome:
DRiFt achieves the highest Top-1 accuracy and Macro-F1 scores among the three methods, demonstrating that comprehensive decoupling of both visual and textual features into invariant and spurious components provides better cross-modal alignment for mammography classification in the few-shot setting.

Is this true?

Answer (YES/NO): NO